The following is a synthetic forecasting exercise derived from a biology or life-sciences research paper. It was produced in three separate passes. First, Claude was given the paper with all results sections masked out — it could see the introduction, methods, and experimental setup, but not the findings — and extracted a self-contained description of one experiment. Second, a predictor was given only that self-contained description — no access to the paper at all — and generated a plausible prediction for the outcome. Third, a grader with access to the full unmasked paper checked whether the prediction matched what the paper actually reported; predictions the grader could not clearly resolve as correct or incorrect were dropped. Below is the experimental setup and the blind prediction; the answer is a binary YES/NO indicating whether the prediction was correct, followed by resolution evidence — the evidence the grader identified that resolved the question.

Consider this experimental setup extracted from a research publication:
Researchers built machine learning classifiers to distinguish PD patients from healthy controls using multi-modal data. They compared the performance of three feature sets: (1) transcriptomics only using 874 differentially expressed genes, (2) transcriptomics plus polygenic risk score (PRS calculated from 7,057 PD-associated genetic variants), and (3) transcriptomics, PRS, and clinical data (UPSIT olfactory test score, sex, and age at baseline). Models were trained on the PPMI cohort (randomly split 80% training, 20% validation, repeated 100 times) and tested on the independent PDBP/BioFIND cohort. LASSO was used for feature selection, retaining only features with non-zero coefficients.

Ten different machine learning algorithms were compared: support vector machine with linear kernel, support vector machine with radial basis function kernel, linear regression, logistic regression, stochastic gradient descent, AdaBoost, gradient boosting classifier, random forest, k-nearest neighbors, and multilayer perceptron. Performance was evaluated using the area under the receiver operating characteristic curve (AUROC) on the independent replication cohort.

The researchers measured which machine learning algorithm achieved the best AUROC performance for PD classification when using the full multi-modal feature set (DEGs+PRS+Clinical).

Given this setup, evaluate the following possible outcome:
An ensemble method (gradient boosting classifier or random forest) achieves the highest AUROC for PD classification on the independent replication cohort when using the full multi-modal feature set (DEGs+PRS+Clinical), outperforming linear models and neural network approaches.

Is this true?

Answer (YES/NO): NO